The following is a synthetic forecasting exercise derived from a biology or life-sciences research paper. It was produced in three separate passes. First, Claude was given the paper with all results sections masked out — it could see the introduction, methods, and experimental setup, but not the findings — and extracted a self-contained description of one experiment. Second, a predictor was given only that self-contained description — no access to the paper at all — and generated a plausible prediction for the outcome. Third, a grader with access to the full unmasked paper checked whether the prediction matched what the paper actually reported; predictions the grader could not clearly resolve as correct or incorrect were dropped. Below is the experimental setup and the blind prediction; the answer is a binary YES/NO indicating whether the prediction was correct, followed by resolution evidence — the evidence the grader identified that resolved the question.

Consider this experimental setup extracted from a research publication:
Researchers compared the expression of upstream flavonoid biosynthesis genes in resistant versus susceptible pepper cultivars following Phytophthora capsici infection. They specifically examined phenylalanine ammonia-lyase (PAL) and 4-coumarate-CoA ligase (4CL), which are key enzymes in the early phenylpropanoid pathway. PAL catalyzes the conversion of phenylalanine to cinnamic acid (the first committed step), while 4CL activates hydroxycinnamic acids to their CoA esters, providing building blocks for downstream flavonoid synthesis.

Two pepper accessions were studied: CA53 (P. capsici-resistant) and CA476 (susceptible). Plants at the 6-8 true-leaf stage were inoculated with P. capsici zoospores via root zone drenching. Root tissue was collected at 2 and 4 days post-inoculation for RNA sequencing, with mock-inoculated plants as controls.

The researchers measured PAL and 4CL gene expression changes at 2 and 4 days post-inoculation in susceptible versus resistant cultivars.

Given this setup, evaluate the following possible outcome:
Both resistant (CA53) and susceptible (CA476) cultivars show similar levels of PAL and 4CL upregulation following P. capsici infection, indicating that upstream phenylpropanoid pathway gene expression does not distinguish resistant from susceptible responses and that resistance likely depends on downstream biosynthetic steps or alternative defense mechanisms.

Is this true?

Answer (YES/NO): NO